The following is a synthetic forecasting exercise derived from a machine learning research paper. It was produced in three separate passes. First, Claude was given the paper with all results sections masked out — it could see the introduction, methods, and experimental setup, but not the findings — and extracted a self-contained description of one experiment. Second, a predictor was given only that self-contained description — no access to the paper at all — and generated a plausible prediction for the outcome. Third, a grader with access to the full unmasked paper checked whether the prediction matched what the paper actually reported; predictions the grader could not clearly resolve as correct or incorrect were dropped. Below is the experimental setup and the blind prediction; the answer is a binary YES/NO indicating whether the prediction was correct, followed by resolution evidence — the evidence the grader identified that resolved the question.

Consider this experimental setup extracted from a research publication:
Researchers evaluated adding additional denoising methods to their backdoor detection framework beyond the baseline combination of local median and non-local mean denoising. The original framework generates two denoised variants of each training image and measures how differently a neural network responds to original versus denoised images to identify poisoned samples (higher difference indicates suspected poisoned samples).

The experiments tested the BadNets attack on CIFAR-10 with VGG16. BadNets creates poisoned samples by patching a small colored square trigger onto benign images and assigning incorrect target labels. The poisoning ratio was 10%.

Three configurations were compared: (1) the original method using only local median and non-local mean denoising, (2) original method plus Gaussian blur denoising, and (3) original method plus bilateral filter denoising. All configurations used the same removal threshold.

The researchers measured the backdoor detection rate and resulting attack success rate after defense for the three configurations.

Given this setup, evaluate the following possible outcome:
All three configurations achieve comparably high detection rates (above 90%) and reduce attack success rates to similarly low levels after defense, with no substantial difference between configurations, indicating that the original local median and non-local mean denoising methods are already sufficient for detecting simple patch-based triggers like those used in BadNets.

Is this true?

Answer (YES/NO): NO